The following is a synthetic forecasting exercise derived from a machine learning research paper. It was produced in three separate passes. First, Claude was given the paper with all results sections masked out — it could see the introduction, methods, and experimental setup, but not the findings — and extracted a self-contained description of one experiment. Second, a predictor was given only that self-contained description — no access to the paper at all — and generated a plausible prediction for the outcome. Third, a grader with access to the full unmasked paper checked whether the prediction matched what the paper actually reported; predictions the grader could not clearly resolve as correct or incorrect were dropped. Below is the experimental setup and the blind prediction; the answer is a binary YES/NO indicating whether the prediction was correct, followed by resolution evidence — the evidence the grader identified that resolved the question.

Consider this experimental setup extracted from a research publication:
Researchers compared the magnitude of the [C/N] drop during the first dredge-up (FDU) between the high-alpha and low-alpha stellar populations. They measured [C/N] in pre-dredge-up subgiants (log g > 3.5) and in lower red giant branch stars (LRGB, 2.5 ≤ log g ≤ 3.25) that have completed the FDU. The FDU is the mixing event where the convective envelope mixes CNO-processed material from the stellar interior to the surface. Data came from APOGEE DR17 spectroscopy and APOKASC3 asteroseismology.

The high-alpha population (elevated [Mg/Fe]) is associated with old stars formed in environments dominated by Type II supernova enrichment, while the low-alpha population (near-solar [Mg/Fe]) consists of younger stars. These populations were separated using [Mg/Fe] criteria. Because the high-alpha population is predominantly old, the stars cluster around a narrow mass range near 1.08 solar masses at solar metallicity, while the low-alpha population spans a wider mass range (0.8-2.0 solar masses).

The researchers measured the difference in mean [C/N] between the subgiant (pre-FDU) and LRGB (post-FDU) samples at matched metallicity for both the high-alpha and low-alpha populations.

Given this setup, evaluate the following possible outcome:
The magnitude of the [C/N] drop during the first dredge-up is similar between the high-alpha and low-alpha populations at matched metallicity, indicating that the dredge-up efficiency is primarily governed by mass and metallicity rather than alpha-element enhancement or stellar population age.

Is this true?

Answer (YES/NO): NO